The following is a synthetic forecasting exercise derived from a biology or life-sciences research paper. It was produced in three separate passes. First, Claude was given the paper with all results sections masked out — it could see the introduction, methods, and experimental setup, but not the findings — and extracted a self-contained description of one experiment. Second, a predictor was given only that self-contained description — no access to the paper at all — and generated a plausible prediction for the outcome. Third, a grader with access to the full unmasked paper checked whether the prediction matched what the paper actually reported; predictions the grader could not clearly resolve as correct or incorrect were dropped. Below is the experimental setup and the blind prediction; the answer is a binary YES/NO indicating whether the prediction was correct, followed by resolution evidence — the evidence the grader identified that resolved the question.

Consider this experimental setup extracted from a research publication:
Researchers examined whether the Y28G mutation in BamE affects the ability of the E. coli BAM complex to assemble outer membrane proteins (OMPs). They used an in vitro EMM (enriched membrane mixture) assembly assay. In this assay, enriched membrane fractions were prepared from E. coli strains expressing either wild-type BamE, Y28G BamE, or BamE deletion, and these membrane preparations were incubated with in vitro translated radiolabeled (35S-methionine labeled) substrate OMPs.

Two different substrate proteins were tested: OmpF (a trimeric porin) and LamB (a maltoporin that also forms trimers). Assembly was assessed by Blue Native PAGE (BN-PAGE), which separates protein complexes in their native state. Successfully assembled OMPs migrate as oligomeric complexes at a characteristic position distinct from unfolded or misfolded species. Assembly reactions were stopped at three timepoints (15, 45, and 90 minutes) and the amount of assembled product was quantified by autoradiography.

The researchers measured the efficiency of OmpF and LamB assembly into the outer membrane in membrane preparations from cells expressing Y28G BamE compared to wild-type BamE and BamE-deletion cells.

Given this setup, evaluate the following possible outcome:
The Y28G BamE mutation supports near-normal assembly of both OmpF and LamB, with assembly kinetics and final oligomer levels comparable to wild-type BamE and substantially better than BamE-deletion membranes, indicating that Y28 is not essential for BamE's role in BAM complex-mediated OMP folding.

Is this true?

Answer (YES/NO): NO